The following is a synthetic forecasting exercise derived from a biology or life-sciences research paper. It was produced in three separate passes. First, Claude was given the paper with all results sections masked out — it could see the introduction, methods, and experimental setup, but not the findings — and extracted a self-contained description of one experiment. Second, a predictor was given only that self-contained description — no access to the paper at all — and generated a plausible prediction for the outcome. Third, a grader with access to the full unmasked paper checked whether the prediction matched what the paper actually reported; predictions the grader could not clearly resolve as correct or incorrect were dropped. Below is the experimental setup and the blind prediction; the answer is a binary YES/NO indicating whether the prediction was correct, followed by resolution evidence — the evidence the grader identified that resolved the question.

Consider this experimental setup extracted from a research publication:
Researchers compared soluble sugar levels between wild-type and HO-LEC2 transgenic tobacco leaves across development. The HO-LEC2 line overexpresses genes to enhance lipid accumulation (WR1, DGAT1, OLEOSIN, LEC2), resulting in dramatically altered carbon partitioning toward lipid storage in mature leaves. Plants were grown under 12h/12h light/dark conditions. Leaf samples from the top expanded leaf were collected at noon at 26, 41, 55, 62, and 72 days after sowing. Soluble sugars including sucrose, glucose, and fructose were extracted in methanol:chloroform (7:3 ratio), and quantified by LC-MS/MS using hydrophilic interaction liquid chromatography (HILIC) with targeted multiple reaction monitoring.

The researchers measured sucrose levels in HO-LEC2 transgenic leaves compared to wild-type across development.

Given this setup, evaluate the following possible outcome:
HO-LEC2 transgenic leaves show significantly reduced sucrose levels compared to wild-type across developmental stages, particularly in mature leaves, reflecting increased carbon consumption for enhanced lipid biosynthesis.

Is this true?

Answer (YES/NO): NO